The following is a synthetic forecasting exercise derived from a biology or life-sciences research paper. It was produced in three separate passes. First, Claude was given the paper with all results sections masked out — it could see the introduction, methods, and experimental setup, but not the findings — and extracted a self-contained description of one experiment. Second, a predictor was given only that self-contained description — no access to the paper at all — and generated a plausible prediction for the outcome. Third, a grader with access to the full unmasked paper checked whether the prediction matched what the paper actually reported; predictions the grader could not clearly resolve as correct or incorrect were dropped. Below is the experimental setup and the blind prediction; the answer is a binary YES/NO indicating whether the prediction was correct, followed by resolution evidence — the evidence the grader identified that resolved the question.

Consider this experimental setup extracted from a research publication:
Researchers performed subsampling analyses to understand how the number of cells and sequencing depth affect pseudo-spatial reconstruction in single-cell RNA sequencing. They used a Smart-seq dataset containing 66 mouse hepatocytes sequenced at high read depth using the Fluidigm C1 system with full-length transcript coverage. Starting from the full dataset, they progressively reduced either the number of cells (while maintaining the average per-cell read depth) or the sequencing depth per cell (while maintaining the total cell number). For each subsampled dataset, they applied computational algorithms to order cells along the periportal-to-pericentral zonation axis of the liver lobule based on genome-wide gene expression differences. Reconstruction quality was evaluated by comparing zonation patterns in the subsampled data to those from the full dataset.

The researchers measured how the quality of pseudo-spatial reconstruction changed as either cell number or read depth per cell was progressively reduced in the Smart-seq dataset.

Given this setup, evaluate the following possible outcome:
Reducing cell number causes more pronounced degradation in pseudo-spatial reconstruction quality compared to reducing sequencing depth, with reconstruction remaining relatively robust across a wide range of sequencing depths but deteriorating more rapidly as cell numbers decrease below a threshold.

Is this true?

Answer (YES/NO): YES